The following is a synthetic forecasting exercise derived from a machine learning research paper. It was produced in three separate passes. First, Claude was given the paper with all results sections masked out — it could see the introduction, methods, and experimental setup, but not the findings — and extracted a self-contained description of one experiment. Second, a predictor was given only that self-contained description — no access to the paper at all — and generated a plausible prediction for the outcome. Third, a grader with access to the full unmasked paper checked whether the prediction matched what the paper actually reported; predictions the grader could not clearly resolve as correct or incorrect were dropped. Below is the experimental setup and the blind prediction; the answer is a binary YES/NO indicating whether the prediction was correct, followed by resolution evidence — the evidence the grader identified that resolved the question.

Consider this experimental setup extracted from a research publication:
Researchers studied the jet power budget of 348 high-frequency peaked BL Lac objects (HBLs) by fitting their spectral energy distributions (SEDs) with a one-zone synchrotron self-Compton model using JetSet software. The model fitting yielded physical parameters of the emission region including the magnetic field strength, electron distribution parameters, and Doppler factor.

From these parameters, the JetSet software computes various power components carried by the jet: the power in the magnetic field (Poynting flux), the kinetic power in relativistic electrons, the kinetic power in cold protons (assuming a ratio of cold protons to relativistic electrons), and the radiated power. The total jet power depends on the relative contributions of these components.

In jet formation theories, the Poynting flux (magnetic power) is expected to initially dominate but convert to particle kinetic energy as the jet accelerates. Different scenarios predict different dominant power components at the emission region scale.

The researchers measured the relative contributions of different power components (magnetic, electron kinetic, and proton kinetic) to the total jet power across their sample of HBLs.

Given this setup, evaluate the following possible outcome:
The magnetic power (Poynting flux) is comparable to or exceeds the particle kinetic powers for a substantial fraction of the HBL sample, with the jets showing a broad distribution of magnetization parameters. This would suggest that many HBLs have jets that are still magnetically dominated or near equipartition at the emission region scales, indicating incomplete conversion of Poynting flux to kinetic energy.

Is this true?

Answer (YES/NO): NO